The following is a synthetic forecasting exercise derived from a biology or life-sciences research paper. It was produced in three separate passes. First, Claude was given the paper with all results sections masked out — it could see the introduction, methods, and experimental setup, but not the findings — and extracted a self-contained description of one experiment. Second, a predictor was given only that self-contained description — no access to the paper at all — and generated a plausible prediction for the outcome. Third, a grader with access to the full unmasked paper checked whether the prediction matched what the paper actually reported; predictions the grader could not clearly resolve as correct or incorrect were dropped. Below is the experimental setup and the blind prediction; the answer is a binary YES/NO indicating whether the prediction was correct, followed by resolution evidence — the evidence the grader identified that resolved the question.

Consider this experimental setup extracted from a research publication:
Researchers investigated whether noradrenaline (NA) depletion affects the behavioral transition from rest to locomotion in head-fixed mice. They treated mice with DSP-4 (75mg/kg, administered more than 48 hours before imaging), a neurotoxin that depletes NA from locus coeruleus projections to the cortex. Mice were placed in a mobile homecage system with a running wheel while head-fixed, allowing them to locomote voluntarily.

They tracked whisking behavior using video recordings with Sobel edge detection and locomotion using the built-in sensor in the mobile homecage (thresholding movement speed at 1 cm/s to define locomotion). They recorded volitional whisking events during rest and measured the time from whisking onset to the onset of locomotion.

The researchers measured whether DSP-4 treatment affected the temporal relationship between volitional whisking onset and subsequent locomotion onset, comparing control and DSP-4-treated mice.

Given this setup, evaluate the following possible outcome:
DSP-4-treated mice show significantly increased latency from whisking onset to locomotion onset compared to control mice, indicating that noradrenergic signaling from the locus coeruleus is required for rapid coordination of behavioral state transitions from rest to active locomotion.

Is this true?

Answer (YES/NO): YES